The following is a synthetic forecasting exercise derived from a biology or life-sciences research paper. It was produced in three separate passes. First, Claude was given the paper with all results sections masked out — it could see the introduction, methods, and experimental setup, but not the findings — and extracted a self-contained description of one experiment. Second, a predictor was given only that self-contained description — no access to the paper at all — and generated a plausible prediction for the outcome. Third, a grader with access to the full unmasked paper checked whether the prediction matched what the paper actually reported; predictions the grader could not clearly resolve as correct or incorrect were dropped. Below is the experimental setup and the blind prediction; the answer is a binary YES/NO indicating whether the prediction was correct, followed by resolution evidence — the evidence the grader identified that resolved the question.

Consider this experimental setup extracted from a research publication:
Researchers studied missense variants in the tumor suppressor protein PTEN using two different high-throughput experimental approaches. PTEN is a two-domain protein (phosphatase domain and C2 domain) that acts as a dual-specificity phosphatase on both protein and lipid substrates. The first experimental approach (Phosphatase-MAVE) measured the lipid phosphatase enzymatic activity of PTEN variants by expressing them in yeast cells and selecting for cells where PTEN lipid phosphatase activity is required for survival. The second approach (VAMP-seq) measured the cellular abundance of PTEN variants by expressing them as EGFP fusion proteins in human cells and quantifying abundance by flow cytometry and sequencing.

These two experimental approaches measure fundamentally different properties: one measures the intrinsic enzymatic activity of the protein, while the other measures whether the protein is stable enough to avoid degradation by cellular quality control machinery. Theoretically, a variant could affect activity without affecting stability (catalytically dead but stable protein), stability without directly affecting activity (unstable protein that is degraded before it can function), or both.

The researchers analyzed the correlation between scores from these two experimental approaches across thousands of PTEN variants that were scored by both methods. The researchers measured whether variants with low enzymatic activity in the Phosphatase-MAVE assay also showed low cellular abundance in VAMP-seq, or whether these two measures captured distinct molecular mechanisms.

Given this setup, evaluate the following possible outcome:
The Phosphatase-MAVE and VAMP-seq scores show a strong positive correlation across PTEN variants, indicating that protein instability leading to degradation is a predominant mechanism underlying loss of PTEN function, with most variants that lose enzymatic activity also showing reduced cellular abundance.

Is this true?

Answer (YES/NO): NO